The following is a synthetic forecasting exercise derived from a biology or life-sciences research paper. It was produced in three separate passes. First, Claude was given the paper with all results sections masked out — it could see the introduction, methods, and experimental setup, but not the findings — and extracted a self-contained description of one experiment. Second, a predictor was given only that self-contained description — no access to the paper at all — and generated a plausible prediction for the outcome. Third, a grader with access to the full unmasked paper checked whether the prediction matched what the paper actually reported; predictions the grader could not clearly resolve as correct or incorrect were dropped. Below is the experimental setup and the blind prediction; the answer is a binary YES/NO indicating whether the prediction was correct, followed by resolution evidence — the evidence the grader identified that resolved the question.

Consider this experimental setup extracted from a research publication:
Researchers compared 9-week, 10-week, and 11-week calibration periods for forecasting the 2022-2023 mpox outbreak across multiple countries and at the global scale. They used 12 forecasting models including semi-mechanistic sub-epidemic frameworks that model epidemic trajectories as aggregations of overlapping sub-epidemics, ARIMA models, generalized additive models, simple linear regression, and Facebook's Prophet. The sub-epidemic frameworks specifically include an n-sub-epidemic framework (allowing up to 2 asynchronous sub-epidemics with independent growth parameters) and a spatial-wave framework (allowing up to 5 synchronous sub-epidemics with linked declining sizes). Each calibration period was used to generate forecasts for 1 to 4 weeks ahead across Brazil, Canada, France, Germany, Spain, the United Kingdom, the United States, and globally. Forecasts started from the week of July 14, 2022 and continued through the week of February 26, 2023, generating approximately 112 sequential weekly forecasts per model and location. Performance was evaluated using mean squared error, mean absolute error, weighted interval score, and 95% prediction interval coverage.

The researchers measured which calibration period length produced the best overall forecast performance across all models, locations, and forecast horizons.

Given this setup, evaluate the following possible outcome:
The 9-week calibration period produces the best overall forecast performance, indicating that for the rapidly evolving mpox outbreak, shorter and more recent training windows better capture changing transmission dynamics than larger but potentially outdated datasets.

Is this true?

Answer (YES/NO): NO